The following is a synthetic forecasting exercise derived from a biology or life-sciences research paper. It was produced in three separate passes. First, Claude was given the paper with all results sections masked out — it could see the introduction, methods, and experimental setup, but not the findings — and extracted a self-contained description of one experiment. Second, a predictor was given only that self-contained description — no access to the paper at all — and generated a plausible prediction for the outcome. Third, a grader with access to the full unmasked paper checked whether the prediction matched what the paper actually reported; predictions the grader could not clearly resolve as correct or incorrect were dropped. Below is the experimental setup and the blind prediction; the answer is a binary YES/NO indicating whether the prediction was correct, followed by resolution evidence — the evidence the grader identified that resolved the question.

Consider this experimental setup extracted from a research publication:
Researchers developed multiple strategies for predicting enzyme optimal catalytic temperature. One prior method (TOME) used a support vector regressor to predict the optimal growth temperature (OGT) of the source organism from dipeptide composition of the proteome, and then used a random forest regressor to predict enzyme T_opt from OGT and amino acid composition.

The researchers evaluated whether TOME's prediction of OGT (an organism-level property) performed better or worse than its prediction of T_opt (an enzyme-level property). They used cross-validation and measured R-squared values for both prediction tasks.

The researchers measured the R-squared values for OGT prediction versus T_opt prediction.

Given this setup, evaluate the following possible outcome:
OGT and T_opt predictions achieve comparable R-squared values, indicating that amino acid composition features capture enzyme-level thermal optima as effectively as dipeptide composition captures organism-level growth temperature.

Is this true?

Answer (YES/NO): NO